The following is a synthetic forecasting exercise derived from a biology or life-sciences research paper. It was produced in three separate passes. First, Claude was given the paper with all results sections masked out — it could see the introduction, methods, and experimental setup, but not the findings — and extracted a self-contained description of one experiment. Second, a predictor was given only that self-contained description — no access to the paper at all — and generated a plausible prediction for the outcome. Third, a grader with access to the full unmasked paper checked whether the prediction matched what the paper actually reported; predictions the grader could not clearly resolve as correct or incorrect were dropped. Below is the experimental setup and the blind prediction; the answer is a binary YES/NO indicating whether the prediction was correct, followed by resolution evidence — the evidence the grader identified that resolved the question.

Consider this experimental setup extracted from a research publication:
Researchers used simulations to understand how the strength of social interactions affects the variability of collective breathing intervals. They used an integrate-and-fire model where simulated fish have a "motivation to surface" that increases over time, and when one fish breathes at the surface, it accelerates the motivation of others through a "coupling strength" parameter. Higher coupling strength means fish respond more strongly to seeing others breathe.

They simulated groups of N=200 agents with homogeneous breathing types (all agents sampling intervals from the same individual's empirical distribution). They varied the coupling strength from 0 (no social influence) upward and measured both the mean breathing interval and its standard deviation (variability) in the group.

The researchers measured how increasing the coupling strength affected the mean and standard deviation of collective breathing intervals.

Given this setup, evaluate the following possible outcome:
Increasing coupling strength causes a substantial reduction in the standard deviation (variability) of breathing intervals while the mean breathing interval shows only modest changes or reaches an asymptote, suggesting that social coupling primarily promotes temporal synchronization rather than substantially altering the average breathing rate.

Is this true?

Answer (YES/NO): NO